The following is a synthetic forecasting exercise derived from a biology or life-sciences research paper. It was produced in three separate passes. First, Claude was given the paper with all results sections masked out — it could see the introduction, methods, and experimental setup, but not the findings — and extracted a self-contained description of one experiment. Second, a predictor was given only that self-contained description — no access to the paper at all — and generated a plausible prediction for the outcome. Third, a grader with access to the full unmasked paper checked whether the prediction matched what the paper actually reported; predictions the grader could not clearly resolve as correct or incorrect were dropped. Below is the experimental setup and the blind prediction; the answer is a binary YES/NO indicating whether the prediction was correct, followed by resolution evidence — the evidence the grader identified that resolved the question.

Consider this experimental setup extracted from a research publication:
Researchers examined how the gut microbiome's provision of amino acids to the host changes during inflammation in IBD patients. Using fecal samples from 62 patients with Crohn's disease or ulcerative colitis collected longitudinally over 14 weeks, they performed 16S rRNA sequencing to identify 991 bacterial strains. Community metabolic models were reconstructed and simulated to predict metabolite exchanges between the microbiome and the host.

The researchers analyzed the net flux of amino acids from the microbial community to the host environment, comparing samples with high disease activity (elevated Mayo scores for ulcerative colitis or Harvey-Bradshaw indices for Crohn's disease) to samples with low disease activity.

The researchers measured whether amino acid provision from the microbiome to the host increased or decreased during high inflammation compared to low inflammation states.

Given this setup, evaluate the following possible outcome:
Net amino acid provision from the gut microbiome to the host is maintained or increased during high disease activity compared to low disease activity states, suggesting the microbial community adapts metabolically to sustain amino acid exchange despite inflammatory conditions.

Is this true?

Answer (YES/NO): YES